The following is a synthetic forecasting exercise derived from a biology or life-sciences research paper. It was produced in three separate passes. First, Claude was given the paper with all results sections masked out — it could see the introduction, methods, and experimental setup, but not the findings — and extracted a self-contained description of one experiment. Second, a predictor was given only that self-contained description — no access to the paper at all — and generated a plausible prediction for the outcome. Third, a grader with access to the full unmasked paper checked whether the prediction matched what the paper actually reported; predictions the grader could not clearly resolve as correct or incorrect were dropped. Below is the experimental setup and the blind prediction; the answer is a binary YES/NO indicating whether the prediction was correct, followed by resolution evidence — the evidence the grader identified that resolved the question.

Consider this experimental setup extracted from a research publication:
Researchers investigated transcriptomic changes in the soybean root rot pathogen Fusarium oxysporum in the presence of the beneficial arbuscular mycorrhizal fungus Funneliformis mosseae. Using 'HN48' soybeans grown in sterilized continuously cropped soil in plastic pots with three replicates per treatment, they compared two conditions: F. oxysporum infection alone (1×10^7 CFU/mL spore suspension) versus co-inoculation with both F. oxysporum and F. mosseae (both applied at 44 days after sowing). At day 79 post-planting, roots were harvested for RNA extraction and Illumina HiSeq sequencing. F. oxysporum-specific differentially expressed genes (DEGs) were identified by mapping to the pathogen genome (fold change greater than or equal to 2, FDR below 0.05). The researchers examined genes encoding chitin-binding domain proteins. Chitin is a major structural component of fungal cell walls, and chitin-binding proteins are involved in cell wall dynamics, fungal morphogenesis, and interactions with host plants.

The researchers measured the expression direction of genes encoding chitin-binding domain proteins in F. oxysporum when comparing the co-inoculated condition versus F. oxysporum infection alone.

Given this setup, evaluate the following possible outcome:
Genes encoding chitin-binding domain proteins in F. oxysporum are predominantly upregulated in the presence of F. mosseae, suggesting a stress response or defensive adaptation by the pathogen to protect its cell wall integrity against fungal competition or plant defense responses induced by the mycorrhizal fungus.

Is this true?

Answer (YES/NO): NO